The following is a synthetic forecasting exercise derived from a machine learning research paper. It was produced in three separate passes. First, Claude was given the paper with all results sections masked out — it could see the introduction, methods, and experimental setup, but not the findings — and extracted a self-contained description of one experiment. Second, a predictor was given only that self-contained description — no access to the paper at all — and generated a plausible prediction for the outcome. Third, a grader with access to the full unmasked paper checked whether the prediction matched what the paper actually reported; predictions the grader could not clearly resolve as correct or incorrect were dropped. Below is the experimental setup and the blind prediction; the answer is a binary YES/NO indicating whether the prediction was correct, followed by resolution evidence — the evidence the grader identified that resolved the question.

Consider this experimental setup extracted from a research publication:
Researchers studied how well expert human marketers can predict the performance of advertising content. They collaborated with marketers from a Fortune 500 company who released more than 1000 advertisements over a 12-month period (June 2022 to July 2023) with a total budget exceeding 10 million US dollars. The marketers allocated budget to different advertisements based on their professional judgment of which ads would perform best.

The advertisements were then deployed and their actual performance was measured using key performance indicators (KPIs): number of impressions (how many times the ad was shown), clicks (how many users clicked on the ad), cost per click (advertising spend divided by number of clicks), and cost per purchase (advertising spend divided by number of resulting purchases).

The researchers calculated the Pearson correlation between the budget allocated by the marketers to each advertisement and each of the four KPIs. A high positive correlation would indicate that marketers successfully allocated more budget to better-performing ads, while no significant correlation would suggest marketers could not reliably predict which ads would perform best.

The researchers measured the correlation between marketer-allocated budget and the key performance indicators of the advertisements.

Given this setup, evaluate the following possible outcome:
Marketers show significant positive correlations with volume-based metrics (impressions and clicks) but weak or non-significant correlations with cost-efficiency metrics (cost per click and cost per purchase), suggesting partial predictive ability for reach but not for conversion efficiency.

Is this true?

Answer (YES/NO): NO